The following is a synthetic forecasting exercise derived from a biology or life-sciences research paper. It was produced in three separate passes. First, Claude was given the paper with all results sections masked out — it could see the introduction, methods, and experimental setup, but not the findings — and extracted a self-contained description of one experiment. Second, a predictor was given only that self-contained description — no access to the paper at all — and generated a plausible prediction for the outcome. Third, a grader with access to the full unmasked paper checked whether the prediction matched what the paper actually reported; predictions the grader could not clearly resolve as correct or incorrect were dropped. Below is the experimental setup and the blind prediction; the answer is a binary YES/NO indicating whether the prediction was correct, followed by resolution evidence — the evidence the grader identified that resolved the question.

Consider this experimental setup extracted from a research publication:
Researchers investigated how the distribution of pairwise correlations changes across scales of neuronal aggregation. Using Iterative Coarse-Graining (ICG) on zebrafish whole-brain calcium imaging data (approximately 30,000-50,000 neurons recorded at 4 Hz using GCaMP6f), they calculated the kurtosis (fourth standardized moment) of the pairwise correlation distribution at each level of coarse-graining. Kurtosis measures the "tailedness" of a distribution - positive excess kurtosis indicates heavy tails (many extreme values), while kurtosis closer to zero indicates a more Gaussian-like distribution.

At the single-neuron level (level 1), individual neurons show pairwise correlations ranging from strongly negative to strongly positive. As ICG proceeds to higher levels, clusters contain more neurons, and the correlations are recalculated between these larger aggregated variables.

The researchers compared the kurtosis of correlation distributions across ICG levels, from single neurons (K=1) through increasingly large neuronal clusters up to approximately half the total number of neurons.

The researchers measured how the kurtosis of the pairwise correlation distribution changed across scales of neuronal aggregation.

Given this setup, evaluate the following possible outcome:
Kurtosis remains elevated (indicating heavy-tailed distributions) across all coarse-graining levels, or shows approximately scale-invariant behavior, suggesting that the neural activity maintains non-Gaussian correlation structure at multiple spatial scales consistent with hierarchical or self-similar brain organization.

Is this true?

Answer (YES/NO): NO